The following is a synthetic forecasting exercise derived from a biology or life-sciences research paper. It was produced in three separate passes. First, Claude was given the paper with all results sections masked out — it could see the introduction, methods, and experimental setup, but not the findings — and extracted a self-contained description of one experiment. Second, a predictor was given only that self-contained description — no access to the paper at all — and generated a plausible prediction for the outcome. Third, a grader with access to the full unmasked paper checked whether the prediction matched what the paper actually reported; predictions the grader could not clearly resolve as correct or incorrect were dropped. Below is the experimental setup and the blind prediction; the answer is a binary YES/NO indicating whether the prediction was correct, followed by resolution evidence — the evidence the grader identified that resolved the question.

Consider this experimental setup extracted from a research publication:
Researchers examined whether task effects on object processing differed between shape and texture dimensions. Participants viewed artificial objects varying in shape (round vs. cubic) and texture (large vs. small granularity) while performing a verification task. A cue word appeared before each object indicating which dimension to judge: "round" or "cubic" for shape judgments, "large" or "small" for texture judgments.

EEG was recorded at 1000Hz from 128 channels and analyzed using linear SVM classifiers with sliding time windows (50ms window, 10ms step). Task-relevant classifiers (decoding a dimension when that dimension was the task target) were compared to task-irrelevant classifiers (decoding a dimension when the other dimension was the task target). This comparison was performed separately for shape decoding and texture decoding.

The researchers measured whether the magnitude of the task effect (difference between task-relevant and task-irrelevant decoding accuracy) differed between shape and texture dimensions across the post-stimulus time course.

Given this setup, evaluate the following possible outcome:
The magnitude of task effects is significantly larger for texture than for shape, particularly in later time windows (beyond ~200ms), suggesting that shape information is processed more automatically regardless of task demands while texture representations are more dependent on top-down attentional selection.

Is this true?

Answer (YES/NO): NO